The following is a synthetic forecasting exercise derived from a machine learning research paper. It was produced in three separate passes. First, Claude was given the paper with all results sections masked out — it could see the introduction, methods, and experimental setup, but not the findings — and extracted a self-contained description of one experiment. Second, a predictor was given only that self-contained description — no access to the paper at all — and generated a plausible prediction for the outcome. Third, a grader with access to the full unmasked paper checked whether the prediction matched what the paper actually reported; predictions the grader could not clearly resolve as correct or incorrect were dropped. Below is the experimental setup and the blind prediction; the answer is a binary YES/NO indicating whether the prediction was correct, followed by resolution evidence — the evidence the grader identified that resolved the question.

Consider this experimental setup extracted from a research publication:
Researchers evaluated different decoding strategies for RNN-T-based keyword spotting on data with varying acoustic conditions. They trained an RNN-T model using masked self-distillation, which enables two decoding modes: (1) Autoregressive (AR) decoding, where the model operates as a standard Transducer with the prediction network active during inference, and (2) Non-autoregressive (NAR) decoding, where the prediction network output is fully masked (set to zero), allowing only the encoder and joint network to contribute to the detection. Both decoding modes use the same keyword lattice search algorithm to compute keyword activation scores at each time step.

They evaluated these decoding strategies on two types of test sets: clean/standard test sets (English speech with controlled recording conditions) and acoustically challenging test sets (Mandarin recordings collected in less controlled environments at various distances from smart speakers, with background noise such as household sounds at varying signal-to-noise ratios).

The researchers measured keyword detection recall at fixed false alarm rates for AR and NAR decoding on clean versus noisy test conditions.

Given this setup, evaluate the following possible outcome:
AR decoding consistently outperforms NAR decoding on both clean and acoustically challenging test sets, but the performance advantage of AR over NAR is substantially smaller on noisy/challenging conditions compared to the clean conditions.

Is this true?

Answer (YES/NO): NO